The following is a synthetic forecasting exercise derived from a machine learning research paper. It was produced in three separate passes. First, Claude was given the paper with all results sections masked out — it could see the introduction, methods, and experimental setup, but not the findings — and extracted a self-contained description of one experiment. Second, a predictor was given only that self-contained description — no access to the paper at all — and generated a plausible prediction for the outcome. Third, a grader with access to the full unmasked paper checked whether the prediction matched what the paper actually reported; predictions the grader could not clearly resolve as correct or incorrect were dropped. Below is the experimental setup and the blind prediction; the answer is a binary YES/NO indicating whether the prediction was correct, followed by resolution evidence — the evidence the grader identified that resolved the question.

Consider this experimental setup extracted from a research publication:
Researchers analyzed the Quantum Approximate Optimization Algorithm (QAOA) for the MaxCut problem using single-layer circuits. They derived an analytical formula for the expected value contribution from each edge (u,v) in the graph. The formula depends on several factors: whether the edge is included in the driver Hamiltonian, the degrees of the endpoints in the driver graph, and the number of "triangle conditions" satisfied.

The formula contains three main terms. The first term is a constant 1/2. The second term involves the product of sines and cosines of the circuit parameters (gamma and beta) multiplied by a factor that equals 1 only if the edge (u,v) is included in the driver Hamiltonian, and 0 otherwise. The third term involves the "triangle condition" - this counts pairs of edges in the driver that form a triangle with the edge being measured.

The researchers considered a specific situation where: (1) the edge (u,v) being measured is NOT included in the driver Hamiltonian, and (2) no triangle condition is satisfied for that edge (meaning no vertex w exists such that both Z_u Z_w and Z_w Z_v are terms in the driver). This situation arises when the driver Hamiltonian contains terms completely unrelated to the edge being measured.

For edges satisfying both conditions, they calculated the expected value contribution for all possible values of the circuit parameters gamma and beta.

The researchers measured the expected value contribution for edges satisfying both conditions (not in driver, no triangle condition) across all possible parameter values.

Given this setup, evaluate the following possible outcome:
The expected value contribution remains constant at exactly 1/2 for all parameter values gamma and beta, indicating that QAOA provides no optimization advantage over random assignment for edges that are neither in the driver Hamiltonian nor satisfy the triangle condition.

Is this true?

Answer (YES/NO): YES